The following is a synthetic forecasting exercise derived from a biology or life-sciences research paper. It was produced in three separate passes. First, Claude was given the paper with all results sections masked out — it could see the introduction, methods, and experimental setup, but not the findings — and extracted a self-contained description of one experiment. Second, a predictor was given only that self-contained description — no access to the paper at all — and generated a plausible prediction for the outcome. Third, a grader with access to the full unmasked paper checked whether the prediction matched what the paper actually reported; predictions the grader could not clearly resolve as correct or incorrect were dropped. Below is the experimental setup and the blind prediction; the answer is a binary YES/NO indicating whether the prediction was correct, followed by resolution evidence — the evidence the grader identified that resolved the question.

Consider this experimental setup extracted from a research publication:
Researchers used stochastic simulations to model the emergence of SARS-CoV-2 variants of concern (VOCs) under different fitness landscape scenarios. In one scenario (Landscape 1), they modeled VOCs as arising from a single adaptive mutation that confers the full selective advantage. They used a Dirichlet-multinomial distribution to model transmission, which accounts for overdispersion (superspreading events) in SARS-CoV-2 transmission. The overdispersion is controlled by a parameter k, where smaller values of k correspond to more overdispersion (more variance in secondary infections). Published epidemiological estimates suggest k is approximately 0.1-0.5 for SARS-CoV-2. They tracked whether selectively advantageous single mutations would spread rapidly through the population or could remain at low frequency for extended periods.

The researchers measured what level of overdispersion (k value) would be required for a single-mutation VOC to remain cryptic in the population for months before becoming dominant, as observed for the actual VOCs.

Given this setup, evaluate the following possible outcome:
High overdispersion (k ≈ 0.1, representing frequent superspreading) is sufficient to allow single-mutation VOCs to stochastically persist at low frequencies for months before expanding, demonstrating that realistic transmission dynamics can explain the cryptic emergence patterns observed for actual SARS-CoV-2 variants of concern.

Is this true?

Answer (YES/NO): NO